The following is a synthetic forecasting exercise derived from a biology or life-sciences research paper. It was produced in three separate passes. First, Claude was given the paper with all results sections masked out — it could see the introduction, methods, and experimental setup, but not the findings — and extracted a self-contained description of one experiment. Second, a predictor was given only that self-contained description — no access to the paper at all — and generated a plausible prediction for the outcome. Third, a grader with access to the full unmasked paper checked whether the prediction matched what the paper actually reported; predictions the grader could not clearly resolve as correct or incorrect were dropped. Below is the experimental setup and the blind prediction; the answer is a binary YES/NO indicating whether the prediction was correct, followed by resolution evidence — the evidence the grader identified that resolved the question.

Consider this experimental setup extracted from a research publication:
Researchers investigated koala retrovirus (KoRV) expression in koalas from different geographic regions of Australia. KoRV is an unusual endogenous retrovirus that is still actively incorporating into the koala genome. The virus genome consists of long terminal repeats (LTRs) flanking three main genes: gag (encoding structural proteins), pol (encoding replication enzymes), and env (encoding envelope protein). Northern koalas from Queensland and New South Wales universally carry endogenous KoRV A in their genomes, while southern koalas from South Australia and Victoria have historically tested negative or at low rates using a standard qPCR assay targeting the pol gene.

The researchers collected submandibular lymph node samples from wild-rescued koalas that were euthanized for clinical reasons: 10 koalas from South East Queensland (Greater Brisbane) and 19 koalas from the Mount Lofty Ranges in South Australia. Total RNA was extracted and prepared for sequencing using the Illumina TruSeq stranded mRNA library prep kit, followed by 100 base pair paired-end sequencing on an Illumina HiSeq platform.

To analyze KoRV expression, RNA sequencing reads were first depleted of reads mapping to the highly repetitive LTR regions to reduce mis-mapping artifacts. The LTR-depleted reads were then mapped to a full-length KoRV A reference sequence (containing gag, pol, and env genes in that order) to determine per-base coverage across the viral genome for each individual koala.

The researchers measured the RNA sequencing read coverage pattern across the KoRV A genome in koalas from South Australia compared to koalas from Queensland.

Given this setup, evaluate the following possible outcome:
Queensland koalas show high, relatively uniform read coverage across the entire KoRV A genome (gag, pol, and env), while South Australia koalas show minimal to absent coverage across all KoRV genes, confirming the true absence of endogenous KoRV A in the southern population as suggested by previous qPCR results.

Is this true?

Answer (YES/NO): NO